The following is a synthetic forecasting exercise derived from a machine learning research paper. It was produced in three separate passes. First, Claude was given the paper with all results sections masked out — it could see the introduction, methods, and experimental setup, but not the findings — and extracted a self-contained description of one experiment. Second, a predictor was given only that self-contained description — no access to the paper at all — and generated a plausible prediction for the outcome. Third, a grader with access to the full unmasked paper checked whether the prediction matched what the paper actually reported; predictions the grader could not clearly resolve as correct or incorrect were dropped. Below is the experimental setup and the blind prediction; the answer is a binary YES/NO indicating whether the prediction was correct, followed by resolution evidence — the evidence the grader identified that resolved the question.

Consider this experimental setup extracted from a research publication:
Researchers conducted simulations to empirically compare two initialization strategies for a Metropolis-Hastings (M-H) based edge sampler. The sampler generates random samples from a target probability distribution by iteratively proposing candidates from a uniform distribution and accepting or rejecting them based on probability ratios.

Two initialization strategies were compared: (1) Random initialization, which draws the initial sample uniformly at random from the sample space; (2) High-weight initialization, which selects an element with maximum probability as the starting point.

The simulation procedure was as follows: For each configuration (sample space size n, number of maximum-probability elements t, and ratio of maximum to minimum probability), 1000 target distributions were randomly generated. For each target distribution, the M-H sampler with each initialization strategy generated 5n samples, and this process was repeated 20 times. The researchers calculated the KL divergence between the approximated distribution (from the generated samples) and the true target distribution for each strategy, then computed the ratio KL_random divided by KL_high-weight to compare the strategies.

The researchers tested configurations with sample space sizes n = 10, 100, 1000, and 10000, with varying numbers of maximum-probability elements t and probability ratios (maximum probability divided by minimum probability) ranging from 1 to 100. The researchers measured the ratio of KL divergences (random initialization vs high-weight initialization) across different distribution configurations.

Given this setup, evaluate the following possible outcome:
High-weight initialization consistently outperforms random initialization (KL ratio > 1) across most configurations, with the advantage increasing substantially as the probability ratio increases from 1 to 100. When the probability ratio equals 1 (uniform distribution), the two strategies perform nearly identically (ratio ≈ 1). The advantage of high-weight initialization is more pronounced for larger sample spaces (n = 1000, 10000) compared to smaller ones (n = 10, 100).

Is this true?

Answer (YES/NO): NO